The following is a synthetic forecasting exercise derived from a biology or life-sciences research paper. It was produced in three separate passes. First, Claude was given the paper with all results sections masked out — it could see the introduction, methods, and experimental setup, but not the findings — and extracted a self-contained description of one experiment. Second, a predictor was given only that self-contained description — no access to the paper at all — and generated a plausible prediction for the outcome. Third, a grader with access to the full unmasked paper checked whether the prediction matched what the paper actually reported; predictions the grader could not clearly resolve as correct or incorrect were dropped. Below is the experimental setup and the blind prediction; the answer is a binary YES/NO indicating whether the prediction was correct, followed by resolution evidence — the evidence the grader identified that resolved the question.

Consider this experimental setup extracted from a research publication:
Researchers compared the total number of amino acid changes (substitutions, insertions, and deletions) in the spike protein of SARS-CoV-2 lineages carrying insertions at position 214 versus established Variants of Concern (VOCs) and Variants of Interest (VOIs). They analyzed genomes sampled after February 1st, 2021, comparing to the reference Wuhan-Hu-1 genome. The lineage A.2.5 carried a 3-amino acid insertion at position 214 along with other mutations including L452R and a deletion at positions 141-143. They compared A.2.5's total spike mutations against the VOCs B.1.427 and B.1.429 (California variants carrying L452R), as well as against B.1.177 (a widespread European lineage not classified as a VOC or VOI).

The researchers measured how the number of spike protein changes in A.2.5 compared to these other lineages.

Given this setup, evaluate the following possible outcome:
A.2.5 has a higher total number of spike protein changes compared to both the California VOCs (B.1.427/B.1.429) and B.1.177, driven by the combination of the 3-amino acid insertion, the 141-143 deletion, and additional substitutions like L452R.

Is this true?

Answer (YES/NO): YES